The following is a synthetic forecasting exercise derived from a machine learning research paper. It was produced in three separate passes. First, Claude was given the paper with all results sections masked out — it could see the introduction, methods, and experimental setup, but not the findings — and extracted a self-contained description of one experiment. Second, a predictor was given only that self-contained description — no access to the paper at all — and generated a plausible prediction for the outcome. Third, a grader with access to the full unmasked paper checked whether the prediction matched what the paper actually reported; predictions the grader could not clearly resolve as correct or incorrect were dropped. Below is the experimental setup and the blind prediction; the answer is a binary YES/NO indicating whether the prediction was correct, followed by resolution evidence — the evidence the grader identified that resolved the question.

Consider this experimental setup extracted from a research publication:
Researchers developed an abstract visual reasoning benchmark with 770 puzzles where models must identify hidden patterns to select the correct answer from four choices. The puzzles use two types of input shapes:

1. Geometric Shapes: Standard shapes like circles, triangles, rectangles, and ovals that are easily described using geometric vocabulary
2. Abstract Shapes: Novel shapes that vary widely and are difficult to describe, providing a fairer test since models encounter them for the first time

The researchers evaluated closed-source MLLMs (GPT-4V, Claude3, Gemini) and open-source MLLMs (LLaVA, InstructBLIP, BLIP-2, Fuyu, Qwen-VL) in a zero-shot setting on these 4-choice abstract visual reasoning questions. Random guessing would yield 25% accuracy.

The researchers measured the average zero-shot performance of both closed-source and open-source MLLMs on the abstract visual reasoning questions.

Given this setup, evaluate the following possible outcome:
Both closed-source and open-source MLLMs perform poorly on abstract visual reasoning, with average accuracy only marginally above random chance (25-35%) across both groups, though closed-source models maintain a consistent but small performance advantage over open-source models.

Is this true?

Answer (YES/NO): NO